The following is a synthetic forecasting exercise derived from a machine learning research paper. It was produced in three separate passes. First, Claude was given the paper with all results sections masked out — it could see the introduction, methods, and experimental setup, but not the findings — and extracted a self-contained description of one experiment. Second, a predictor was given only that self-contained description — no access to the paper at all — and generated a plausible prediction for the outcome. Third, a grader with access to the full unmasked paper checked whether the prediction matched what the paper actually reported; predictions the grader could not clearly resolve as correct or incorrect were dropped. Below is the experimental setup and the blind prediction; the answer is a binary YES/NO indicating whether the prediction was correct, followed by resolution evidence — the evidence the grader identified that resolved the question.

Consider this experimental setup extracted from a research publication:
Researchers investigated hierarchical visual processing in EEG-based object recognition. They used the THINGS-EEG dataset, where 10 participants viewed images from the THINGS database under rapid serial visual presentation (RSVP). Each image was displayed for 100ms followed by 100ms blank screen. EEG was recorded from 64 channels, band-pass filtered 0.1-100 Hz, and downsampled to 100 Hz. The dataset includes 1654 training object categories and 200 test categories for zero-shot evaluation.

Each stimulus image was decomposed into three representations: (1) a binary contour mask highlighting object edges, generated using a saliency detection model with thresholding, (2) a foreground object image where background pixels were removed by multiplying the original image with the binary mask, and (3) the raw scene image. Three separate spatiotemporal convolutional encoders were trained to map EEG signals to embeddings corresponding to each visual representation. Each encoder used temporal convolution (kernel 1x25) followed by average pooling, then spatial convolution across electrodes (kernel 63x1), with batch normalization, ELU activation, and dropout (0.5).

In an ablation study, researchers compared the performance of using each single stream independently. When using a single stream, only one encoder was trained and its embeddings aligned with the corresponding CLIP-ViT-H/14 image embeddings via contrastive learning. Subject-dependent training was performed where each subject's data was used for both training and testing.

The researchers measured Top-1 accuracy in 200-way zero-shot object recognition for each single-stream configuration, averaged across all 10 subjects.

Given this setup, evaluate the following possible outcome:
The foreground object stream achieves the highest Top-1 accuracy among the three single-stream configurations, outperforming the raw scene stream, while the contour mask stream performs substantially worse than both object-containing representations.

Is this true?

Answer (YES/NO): YES